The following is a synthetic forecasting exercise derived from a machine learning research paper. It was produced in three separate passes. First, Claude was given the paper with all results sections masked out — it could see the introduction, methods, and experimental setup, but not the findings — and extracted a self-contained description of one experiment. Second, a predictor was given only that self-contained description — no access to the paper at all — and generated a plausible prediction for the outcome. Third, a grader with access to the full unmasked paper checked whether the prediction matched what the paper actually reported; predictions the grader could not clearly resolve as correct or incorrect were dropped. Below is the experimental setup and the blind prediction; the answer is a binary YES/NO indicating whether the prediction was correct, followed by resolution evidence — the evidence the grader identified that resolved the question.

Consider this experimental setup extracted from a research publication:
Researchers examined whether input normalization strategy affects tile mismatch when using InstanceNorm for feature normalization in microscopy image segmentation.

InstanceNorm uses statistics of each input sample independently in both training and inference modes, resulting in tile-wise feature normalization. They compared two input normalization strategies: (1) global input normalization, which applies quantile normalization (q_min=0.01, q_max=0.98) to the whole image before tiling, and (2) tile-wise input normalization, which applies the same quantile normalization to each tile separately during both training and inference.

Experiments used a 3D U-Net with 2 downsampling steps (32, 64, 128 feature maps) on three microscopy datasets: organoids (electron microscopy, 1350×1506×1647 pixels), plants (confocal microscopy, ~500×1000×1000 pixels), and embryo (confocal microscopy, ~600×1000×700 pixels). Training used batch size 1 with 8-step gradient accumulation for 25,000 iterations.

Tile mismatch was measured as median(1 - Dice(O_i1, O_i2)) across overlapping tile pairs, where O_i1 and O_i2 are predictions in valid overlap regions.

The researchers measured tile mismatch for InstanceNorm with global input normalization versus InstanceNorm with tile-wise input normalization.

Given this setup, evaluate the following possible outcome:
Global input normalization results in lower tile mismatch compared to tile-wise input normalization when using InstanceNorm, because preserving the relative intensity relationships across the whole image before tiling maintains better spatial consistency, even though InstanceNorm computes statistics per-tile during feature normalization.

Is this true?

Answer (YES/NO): NO